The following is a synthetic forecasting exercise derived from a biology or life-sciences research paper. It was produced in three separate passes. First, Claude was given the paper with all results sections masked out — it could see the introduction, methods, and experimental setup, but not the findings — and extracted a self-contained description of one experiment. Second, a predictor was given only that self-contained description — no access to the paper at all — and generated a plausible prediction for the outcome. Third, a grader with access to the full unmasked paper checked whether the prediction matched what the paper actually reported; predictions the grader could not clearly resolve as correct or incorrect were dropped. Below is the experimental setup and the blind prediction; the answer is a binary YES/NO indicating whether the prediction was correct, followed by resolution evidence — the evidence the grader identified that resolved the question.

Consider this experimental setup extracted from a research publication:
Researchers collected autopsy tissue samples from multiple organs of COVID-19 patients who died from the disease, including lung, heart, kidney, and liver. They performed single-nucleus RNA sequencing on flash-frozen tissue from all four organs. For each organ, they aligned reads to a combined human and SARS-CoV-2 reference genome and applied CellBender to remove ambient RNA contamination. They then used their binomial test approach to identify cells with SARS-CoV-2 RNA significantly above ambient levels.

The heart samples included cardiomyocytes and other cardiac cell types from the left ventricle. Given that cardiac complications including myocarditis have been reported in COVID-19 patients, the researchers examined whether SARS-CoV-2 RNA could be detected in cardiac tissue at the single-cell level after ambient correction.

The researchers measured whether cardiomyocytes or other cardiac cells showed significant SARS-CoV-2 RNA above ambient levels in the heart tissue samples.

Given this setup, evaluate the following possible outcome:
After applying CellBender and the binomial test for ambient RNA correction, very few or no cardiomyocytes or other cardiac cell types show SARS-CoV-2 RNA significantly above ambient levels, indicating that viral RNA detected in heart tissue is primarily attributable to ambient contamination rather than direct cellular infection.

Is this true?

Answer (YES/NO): YES